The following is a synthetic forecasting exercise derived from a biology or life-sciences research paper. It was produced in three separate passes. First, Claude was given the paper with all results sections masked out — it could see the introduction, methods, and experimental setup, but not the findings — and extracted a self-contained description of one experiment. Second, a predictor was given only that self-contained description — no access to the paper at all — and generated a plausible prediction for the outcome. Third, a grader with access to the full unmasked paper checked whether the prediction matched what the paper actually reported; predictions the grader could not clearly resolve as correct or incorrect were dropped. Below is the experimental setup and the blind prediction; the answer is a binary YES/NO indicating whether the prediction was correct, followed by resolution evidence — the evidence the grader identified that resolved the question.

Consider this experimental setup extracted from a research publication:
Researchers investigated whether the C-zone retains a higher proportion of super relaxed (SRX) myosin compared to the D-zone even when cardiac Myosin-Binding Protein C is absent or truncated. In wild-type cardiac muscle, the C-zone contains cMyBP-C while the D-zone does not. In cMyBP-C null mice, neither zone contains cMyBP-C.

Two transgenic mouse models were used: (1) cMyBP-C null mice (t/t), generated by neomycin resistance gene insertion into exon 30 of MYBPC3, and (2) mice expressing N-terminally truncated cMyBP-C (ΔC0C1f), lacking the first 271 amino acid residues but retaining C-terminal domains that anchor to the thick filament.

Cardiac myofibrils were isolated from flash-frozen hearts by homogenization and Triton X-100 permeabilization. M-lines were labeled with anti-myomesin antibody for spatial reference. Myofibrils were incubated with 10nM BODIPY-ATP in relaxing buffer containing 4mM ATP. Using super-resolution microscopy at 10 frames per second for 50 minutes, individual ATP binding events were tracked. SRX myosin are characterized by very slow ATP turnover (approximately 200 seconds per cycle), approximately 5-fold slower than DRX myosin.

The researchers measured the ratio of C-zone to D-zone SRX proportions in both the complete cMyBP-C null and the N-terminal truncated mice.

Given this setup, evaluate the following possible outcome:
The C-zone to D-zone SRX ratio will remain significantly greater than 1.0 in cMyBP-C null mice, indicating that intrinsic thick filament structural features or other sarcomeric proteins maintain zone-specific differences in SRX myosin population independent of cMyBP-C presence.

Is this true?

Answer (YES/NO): YES